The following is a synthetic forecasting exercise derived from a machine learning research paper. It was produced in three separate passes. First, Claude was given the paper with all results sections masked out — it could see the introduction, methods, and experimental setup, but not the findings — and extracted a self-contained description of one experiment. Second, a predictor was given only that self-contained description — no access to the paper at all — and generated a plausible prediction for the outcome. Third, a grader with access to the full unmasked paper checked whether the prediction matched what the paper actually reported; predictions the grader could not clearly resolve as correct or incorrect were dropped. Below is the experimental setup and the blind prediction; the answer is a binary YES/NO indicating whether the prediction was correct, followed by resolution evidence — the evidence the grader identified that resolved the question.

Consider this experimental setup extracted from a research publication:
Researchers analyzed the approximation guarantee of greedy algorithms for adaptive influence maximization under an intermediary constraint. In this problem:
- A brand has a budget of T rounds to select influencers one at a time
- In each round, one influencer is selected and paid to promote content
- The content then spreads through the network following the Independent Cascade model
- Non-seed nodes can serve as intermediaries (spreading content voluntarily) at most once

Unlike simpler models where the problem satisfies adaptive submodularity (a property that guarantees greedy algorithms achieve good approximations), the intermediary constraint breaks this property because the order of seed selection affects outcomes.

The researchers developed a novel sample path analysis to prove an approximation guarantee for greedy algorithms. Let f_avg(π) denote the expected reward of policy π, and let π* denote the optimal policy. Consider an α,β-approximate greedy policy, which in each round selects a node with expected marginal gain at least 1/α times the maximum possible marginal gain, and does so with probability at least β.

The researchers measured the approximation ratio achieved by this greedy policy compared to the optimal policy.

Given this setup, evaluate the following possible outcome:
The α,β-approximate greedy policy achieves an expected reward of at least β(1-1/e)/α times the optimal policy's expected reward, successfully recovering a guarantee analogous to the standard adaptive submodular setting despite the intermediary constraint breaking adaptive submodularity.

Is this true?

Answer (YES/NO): NO